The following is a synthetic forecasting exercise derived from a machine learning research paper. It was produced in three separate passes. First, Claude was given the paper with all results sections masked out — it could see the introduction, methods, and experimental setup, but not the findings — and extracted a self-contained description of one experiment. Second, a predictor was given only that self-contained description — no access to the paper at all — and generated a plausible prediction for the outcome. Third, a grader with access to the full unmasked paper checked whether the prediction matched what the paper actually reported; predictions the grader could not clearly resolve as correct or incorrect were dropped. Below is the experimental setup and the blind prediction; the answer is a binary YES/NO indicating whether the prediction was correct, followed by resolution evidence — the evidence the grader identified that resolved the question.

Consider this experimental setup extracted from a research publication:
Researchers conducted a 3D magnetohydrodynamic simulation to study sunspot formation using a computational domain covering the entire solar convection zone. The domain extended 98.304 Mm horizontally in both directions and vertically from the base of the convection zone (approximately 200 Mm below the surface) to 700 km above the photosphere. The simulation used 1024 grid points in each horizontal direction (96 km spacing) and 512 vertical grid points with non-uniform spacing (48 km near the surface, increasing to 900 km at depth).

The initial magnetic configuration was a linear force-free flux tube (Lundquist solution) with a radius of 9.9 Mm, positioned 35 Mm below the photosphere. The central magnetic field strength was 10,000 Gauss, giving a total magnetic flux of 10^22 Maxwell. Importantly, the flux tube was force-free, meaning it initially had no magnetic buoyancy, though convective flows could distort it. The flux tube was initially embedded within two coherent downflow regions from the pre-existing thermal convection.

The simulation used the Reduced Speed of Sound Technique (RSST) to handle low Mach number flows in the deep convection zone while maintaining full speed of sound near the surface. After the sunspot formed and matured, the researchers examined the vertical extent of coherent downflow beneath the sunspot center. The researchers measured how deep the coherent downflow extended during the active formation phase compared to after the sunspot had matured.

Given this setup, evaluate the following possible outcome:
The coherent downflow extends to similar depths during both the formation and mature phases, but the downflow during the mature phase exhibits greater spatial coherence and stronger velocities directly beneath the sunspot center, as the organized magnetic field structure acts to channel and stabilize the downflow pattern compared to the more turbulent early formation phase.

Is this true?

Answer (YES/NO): NO